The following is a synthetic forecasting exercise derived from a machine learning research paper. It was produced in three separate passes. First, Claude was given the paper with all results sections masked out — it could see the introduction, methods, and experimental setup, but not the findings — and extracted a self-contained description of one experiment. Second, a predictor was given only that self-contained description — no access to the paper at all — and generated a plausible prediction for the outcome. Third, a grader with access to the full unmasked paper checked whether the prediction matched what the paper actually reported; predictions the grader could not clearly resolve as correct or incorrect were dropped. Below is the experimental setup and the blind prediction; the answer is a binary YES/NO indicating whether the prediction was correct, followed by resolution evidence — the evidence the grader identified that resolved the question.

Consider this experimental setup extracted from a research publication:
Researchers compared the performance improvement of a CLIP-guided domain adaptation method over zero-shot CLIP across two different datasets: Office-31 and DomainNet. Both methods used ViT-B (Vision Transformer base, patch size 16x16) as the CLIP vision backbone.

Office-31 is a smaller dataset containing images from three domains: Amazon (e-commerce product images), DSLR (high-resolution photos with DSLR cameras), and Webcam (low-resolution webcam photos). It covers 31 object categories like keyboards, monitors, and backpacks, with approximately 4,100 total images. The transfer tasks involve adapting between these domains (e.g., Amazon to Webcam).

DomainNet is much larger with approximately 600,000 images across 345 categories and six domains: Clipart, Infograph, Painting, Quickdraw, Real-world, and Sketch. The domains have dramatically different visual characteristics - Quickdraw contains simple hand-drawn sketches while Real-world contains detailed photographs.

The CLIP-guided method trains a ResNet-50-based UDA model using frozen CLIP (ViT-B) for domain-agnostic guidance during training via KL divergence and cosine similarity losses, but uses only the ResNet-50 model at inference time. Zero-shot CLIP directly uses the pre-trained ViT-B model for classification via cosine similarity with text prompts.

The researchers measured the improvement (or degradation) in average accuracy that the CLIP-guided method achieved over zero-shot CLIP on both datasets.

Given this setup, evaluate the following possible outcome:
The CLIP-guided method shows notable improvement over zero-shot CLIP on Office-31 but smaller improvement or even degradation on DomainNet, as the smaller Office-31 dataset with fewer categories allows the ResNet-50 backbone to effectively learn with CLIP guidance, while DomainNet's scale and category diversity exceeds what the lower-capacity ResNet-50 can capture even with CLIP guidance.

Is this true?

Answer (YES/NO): YES